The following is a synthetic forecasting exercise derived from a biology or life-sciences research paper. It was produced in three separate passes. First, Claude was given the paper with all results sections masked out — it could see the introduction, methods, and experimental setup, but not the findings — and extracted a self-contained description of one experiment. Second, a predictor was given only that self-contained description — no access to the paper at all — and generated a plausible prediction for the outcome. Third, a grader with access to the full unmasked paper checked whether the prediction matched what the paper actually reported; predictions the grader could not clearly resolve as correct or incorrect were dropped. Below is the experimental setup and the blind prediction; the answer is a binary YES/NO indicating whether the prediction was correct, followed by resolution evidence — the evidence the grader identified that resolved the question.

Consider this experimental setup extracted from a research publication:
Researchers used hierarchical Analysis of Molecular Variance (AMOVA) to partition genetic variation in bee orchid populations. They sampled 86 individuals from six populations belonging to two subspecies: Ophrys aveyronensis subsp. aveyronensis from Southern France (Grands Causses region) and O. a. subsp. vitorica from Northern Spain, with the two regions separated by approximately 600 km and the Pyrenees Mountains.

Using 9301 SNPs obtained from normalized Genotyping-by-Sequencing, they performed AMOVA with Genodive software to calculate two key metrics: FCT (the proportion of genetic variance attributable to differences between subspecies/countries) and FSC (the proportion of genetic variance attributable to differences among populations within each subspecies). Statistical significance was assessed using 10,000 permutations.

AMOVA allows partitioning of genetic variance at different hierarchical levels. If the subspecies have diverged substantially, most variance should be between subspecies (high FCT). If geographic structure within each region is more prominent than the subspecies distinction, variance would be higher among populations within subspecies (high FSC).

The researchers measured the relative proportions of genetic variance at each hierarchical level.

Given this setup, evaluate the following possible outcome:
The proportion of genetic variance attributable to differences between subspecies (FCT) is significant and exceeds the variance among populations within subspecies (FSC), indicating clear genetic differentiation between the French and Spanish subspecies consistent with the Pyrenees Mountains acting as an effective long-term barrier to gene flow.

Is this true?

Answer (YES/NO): NO